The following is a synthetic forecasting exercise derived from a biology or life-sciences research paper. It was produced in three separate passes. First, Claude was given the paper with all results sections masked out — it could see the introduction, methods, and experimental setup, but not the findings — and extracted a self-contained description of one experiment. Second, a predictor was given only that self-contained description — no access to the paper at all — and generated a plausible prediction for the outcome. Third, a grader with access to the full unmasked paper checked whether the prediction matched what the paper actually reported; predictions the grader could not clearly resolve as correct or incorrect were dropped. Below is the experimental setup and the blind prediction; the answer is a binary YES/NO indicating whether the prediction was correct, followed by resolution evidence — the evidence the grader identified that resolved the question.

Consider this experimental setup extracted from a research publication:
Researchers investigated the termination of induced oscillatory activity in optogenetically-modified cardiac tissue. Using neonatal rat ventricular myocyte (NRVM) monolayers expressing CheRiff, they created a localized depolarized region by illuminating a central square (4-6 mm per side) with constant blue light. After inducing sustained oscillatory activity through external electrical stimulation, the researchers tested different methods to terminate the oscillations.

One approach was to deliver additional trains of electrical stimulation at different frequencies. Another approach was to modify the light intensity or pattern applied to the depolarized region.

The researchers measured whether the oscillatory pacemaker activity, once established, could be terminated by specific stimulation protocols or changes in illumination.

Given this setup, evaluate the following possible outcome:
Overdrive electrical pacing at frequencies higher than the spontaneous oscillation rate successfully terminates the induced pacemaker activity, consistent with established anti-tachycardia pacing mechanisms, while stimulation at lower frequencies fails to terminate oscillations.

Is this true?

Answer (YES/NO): NO